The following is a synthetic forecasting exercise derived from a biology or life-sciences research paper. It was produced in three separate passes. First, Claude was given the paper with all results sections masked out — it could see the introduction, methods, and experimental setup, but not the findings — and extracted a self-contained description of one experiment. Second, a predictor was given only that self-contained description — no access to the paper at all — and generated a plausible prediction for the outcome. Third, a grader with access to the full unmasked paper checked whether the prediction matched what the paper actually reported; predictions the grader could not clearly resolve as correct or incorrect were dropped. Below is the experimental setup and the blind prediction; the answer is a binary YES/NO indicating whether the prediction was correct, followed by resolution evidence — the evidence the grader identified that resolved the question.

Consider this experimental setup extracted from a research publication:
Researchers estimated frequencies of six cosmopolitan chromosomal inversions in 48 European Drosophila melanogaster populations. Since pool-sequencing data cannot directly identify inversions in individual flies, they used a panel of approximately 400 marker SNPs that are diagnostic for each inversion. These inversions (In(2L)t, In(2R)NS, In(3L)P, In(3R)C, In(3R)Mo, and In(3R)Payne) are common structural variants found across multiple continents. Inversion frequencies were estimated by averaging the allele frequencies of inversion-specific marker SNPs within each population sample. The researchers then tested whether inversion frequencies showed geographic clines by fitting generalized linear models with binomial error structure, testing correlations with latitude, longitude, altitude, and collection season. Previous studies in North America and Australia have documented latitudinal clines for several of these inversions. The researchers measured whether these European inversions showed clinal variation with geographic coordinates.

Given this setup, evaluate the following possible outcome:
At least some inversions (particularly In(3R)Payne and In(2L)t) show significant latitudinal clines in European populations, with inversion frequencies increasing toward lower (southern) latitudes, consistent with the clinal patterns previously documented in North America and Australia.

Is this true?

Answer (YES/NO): NO